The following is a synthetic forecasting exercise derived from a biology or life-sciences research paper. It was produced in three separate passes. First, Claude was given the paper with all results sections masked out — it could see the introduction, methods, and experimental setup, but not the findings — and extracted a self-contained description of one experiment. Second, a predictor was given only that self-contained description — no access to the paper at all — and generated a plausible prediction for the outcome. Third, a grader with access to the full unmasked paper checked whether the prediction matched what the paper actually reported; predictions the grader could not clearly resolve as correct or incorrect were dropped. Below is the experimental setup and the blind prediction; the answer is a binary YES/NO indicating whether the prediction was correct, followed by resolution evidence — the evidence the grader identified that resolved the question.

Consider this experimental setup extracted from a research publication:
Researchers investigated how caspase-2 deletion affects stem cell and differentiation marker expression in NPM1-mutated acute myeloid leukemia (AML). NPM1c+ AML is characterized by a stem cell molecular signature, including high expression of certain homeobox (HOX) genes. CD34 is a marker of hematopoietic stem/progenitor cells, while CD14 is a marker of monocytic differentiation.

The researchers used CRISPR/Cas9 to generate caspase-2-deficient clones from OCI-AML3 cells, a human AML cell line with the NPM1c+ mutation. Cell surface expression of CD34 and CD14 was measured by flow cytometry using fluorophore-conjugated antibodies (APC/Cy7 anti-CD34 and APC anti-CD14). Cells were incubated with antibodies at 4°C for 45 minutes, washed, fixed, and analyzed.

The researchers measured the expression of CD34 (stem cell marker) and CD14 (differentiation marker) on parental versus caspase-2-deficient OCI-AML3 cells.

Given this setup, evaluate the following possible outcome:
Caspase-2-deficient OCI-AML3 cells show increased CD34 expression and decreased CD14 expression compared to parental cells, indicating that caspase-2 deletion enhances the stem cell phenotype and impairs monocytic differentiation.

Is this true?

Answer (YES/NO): NO